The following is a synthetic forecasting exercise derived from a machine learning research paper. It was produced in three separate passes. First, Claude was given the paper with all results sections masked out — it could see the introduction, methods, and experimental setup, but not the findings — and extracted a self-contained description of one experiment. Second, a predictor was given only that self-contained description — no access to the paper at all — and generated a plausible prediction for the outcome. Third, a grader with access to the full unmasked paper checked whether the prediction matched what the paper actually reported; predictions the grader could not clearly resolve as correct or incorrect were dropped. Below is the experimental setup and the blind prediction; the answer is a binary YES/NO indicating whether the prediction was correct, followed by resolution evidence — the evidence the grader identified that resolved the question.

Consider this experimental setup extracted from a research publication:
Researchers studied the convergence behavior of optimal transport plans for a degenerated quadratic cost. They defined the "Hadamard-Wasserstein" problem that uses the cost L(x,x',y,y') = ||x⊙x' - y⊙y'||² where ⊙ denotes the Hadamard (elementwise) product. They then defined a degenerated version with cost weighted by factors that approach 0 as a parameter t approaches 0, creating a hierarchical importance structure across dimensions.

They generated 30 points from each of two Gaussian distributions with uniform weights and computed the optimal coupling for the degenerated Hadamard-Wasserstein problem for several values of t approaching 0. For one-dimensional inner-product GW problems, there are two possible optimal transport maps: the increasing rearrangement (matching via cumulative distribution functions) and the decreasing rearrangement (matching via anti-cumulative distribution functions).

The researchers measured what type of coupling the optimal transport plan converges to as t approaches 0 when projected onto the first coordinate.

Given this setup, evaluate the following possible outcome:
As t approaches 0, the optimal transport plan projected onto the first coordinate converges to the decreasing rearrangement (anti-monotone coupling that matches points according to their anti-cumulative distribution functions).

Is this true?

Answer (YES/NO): YES